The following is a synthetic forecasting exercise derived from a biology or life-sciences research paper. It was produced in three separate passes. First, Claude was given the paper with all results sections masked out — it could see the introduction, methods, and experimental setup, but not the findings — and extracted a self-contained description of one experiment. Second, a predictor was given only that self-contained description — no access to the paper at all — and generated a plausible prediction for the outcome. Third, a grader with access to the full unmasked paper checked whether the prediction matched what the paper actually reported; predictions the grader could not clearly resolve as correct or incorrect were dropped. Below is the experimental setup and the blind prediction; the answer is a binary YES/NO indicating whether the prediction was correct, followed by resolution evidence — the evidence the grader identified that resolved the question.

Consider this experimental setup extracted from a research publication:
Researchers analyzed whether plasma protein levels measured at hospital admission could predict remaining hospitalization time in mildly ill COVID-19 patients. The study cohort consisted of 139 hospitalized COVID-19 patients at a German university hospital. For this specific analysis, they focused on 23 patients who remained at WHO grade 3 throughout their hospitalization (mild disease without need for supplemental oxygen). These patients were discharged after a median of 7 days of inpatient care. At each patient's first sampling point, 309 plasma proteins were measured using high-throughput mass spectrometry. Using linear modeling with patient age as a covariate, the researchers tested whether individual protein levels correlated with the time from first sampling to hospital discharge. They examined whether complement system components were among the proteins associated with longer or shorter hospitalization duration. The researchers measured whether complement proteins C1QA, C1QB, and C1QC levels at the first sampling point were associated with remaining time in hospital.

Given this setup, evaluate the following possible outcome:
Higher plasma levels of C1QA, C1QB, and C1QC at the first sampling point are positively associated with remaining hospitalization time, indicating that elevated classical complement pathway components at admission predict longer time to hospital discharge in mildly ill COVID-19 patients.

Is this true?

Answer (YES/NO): YES